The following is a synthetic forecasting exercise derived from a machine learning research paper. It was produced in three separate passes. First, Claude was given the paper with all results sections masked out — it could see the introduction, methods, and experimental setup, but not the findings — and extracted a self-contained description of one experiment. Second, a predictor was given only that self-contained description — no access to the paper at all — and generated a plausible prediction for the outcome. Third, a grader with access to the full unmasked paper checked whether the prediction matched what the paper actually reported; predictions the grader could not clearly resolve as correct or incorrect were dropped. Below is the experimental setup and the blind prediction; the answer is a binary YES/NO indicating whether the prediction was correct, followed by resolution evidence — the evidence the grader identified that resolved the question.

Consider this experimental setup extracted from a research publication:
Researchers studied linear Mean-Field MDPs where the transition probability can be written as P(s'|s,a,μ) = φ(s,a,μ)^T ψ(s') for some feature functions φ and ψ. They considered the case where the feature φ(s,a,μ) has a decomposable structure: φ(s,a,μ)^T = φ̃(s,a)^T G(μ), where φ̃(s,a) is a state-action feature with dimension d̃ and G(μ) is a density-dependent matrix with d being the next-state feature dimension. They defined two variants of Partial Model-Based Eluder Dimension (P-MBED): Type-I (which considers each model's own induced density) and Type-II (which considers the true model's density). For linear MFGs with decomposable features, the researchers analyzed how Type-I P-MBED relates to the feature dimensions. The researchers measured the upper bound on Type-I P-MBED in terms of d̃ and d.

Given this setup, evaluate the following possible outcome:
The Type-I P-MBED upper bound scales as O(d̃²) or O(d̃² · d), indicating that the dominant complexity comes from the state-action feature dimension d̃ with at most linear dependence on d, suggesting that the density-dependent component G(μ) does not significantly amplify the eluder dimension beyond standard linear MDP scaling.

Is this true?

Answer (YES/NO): NO